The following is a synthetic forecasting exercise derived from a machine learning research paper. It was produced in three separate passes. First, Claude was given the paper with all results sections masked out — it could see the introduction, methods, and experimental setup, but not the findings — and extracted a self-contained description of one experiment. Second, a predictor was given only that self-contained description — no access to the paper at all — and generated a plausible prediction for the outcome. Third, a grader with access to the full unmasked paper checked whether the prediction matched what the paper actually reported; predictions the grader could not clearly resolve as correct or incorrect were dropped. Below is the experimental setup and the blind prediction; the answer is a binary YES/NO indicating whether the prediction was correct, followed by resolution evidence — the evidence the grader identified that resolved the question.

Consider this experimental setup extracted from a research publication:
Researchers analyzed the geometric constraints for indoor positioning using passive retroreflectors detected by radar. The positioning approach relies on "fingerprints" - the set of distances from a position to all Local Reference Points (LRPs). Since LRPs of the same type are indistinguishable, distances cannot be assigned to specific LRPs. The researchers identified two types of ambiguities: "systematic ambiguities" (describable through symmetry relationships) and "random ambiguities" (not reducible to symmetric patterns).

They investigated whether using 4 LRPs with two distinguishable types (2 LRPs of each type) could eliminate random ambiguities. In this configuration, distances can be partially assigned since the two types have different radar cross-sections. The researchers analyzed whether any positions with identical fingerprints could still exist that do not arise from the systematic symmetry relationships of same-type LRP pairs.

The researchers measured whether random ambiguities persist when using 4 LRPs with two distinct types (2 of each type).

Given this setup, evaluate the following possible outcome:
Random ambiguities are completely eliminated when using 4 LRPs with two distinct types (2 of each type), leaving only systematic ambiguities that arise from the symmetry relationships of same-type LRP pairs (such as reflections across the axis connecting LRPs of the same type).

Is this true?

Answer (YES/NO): YES